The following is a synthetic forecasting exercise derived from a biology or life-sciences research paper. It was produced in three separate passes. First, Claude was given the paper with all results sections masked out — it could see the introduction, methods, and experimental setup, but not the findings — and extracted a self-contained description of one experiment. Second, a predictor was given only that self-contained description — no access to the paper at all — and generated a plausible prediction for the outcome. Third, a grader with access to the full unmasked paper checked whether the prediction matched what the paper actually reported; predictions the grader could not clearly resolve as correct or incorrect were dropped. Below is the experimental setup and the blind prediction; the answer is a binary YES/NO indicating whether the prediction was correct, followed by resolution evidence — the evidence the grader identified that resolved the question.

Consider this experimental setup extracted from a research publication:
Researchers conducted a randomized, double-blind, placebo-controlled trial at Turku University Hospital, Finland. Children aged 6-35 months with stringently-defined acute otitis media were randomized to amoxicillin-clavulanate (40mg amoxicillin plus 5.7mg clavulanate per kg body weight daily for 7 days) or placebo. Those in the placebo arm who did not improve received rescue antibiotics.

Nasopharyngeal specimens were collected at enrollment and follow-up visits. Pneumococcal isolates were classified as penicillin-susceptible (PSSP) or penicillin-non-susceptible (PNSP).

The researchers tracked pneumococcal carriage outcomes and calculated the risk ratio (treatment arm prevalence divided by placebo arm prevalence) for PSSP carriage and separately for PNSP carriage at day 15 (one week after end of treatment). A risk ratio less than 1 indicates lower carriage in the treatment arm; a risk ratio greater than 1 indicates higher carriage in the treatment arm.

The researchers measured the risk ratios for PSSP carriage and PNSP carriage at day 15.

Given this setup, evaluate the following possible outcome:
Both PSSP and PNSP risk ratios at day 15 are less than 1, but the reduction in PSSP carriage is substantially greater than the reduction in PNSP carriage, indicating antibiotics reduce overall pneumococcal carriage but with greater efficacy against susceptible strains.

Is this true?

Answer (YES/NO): NO